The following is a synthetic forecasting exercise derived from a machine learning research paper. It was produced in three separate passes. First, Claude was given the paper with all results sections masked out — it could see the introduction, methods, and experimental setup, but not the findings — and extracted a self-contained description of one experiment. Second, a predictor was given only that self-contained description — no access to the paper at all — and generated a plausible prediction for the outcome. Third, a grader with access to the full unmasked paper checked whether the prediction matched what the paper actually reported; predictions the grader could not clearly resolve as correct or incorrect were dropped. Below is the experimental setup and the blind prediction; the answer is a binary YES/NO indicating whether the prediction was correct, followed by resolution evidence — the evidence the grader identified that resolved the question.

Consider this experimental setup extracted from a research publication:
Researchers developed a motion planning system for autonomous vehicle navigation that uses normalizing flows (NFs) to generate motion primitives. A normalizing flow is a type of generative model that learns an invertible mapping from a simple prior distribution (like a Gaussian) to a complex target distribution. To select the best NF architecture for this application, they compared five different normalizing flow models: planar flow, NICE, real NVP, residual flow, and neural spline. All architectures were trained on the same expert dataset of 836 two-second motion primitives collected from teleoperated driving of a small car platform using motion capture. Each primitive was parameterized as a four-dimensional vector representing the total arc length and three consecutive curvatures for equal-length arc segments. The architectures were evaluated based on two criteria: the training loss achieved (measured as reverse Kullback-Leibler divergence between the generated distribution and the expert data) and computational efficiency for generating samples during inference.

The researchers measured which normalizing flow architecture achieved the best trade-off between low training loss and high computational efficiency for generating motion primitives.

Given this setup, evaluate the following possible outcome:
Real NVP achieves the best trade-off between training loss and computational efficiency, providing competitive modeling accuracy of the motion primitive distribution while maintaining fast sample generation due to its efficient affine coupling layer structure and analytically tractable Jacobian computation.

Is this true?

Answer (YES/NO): NO